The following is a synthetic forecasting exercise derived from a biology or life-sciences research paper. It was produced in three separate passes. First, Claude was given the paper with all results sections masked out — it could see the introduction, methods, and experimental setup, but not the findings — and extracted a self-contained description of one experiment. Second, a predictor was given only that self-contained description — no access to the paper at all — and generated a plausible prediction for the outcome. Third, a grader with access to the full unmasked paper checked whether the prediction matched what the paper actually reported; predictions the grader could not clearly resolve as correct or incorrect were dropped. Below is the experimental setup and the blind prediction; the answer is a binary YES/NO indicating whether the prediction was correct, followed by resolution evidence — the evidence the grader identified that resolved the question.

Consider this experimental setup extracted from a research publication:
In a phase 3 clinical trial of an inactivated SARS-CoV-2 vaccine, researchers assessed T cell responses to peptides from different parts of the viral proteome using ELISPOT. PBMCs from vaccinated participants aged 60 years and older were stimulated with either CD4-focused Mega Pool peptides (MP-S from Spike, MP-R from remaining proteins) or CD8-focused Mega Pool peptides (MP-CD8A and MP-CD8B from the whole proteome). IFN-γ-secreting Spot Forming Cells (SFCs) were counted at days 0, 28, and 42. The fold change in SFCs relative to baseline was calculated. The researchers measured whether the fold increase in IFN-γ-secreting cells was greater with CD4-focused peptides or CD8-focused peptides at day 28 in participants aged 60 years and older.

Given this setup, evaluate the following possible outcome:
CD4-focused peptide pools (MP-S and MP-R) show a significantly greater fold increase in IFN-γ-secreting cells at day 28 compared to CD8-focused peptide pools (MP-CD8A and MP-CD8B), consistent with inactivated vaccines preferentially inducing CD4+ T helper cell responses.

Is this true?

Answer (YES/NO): YES